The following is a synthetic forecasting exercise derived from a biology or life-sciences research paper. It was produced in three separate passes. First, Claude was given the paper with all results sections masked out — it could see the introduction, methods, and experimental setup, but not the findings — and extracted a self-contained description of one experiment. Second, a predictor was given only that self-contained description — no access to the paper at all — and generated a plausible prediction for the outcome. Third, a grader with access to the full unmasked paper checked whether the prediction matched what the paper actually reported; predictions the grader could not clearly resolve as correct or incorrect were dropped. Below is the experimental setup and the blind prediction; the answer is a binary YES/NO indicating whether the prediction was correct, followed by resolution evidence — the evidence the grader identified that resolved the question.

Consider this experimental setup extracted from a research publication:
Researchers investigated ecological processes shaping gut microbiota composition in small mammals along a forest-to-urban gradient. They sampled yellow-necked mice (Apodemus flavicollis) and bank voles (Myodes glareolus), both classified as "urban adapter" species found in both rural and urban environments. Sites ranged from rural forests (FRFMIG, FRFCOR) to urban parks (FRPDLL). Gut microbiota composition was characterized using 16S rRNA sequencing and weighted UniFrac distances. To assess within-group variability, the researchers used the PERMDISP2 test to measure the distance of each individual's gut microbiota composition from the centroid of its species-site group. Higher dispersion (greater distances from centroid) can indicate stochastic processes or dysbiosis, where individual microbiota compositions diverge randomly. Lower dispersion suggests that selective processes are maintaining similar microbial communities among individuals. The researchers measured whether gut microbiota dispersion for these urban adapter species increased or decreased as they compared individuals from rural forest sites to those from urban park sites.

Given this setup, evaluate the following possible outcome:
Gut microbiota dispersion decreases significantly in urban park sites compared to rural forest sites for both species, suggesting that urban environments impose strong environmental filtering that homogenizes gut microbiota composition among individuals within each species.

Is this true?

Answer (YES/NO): YES